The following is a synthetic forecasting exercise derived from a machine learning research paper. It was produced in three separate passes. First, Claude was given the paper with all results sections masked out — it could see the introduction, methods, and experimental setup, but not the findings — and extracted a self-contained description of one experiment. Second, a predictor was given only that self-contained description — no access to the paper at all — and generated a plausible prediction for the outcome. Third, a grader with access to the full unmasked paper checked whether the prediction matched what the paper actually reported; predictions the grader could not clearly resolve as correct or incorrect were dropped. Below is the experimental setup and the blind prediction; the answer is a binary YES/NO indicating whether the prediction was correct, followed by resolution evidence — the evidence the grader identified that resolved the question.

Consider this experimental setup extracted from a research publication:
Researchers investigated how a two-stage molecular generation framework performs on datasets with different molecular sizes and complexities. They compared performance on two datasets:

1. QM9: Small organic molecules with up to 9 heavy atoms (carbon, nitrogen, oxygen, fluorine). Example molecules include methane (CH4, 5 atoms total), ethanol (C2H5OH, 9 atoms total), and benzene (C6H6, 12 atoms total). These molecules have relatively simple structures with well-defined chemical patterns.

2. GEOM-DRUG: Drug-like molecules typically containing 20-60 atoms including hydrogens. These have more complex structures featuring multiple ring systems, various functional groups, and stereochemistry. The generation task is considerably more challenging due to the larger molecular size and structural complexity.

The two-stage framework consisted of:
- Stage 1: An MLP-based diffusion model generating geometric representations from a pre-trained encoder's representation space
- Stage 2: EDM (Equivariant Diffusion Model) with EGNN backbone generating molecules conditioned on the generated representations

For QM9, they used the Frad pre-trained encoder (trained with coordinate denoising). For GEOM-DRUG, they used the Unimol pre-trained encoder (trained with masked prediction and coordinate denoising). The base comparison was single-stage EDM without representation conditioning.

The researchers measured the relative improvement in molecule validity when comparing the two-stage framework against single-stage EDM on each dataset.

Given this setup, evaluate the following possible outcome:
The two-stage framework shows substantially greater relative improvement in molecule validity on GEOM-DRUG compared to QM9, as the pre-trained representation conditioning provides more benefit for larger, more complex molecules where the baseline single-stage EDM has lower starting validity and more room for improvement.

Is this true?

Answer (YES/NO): YES